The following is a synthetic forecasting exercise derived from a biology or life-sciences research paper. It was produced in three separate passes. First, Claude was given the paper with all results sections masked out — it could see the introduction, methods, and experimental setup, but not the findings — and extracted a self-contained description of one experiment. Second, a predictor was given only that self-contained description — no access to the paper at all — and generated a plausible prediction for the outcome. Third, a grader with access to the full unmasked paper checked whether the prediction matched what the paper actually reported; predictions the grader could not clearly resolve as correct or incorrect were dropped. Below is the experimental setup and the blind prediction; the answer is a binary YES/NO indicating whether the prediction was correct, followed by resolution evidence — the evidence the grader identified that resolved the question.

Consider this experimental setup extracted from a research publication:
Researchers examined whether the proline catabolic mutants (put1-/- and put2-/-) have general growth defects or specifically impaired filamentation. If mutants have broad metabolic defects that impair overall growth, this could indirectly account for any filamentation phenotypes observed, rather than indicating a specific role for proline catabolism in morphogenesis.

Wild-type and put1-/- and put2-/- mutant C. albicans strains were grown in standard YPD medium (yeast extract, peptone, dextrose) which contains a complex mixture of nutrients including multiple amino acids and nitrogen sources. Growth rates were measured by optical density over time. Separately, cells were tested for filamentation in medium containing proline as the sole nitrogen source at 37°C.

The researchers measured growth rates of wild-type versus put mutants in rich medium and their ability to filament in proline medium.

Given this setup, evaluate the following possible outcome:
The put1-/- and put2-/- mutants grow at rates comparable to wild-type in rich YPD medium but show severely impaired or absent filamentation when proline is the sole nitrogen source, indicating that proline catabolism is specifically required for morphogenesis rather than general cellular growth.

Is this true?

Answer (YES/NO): YES